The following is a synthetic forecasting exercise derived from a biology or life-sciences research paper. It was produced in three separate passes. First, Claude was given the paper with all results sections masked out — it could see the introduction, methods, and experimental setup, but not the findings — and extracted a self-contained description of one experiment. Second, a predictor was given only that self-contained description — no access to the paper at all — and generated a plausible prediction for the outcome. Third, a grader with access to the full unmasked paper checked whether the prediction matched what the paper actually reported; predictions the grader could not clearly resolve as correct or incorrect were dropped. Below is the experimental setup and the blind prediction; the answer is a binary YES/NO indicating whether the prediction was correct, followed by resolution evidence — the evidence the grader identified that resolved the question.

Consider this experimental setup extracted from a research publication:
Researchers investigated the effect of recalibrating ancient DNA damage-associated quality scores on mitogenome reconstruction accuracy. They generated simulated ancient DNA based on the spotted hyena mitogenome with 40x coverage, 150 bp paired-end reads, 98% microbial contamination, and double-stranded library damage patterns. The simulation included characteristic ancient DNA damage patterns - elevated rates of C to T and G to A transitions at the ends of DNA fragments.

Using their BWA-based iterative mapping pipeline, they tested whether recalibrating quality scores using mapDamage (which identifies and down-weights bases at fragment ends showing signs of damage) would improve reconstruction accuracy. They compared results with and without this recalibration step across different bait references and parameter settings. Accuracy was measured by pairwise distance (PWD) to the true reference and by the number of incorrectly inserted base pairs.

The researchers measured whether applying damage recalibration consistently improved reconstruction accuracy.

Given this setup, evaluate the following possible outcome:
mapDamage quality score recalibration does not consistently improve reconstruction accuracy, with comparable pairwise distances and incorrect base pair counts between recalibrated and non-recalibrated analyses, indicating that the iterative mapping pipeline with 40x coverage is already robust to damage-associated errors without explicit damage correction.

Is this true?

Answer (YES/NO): YES